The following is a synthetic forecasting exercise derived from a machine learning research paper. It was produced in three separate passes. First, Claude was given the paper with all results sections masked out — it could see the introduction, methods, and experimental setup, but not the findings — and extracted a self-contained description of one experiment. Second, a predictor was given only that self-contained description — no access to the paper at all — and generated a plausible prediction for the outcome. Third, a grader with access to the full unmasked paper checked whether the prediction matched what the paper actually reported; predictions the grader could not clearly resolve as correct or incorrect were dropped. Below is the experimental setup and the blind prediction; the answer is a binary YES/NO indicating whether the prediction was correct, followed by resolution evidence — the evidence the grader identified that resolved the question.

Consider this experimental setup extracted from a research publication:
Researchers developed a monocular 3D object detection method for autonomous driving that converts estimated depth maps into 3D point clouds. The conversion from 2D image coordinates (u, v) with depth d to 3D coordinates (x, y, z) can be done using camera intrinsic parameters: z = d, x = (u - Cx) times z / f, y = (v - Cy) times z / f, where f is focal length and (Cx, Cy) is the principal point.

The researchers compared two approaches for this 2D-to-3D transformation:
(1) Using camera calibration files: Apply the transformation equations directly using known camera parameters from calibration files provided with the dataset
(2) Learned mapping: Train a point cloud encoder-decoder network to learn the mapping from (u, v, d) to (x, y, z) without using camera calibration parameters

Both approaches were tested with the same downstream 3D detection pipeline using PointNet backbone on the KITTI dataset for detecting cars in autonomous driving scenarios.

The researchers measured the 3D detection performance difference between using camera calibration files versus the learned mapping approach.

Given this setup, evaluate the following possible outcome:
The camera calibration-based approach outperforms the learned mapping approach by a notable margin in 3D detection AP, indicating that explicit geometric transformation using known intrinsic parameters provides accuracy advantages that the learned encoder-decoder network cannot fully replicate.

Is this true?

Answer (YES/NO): NO